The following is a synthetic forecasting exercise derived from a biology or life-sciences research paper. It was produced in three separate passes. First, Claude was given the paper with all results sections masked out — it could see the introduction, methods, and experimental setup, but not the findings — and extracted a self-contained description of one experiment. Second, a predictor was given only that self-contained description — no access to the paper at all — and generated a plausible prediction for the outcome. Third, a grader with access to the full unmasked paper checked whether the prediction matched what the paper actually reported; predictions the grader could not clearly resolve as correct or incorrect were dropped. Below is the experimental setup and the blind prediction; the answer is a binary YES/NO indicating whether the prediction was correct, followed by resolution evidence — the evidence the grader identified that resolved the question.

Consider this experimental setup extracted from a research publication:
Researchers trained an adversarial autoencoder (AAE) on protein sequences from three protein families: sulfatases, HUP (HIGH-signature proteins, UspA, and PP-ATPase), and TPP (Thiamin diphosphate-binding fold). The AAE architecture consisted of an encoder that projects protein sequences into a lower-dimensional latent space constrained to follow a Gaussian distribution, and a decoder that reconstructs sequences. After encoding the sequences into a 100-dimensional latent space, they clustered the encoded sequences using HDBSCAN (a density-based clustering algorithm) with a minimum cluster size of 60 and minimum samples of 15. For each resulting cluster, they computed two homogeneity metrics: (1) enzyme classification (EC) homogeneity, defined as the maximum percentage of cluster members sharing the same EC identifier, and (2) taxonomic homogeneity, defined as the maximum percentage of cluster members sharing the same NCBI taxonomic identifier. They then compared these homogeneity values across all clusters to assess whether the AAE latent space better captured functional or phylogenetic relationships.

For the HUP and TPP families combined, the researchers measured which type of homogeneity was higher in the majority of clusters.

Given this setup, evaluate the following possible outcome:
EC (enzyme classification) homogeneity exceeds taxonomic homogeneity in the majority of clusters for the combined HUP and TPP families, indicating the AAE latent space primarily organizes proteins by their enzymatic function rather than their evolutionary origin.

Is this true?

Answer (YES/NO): YES